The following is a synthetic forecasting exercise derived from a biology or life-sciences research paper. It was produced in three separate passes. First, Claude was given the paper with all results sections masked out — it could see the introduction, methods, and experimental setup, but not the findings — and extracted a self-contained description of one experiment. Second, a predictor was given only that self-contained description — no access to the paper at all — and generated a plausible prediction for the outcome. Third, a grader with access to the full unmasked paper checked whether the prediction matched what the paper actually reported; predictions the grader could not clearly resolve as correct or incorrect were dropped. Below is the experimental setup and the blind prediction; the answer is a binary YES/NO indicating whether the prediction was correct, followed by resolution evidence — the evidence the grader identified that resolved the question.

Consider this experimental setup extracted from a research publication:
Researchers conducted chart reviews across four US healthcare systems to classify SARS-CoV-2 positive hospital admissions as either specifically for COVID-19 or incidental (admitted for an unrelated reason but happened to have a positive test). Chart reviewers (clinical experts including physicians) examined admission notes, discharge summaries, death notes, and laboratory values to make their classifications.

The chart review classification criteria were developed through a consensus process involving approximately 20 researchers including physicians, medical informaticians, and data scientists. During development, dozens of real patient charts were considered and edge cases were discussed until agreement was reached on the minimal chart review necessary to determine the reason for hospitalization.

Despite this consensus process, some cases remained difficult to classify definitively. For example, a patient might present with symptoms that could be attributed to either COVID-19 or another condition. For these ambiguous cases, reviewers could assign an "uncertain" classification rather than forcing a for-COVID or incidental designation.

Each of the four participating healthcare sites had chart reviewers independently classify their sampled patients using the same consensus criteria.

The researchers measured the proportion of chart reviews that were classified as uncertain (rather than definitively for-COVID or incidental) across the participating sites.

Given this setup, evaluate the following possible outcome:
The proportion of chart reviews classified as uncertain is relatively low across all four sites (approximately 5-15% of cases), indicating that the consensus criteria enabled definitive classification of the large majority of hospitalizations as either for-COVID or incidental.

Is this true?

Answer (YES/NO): YES